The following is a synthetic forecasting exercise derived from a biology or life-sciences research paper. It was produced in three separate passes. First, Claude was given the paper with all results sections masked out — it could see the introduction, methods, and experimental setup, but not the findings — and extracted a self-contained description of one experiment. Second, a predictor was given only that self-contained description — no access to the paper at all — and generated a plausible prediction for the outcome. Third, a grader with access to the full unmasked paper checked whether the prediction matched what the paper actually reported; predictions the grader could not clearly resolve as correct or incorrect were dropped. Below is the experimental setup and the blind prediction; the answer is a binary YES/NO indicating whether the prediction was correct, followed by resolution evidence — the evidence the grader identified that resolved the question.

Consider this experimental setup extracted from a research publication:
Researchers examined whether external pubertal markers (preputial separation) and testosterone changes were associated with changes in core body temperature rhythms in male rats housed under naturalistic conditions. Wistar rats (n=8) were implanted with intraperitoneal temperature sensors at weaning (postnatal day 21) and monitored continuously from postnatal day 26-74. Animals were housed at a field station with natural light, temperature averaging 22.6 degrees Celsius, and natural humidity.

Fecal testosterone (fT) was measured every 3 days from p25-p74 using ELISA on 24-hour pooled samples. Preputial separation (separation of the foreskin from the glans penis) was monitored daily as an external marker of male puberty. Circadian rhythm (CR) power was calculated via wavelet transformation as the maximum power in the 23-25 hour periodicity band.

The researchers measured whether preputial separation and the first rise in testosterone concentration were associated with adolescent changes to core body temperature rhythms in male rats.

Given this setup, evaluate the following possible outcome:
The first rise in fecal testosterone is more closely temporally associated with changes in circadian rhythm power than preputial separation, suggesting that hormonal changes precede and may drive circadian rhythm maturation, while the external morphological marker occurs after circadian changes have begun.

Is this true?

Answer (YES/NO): NO